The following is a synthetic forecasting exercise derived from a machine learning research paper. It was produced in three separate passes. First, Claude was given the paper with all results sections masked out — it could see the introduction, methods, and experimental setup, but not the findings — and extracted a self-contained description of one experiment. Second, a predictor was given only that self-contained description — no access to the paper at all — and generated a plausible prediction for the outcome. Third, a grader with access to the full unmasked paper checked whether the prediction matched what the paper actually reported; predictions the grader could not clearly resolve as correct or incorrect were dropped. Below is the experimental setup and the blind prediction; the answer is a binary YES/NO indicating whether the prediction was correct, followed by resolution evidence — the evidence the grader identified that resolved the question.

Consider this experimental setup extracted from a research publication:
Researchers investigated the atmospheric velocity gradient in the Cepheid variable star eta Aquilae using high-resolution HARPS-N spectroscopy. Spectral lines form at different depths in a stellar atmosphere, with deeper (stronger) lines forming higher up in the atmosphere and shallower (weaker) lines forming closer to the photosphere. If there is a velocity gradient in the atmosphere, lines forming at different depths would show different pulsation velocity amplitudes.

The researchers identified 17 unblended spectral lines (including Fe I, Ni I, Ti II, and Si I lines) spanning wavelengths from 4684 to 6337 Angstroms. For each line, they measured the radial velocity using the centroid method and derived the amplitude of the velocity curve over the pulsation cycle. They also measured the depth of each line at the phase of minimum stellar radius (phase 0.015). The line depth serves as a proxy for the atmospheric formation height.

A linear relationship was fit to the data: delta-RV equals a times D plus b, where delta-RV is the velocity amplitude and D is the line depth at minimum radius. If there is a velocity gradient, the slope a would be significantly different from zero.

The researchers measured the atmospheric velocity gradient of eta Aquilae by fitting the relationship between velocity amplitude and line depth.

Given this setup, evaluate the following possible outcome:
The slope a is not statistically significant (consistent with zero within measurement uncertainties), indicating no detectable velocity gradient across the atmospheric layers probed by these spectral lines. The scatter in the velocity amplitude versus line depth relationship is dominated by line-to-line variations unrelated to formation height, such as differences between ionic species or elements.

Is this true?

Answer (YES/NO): YES